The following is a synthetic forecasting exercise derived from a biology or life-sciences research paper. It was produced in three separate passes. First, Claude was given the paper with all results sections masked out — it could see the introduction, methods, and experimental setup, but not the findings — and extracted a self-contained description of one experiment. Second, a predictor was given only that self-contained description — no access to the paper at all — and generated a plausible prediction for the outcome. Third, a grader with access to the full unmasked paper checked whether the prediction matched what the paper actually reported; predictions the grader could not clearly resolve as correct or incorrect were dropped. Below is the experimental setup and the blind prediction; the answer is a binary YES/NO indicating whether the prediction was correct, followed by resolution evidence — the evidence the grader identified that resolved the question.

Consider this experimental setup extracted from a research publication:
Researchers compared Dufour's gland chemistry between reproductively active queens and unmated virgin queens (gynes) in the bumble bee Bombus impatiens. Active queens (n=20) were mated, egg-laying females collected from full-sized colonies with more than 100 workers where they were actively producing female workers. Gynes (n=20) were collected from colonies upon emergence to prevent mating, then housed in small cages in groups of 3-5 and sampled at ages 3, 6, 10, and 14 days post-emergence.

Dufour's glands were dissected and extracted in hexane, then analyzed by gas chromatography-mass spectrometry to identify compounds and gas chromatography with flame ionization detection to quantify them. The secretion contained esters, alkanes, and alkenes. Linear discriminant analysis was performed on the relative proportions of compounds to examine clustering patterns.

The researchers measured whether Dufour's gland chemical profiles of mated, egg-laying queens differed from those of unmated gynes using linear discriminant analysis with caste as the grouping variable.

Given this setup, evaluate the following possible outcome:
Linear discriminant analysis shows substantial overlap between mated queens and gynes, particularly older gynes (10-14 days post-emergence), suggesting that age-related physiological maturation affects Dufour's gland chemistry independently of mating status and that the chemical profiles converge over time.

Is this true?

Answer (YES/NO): NO